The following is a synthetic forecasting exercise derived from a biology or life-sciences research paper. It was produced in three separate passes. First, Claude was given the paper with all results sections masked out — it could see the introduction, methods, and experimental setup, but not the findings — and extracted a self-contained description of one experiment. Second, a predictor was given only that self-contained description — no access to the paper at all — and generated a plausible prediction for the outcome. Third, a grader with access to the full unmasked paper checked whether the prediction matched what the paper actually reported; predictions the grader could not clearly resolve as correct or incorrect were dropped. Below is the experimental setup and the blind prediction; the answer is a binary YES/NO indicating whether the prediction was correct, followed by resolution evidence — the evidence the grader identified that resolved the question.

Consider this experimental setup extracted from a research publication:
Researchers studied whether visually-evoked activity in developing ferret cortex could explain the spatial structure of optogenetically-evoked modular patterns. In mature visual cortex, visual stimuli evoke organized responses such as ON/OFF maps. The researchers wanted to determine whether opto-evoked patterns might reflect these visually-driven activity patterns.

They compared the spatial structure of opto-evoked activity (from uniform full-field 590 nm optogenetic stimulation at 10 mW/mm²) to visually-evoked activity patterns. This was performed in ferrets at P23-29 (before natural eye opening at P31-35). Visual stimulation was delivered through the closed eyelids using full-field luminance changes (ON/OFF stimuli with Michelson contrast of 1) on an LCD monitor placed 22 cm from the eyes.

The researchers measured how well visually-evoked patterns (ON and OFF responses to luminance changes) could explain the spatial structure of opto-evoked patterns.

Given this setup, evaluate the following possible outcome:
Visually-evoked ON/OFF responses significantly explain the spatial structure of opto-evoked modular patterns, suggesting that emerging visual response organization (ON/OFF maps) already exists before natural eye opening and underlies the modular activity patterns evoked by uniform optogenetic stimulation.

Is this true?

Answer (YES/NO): NO